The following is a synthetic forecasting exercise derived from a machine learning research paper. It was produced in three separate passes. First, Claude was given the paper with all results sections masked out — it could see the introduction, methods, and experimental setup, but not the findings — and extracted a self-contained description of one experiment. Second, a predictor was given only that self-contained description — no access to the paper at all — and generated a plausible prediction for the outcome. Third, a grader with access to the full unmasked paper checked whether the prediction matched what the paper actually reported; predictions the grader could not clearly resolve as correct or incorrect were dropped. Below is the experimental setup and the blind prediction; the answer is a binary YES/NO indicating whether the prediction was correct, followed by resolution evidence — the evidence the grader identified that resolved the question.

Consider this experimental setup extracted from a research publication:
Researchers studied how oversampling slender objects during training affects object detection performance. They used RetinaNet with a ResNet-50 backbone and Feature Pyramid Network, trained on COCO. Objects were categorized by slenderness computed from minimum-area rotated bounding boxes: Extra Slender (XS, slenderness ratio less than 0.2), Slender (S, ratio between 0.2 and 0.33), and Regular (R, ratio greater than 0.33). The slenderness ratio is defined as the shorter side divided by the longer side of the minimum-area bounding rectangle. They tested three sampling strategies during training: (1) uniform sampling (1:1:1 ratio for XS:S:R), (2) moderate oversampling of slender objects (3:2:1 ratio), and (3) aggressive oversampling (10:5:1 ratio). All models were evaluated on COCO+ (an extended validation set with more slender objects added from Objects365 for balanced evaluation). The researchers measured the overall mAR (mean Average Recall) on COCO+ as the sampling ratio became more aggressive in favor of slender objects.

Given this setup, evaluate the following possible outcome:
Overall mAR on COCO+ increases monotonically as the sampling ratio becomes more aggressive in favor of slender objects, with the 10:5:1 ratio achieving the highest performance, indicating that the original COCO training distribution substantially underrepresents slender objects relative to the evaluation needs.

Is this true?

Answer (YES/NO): NO